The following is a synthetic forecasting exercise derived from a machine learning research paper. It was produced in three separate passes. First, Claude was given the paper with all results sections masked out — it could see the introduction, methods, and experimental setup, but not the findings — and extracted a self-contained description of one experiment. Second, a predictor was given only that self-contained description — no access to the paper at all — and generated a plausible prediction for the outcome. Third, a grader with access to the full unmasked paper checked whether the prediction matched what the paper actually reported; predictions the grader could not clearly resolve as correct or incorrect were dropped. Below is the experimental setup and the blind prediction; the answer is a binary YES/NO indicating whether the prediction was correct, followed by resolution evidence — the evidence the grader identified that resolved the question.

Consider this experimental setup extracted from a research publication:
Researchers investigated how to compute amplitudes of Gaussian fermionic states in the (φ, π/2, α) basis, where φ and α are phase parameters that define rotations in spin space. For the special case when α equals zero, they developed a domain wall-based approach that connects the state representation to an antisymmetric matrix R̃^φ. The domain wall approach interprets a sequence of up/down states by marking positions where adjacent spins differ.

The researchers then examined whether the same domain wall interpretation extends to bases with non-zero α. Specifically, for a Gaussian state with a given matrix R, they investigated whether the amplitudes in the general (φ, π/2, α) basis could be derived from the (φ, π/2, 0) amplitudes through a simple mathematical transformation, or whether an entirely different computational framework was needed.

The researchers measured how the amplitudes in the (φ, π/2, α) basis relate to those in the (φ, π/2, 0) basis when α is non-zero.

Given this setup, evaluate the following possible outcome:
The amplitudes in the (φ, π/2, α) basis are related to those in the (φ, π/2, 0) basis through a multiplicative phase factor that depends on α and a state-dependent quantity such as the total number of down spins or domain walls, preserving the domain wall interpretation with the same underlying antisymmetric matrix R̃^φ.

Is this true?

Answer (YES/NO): NO